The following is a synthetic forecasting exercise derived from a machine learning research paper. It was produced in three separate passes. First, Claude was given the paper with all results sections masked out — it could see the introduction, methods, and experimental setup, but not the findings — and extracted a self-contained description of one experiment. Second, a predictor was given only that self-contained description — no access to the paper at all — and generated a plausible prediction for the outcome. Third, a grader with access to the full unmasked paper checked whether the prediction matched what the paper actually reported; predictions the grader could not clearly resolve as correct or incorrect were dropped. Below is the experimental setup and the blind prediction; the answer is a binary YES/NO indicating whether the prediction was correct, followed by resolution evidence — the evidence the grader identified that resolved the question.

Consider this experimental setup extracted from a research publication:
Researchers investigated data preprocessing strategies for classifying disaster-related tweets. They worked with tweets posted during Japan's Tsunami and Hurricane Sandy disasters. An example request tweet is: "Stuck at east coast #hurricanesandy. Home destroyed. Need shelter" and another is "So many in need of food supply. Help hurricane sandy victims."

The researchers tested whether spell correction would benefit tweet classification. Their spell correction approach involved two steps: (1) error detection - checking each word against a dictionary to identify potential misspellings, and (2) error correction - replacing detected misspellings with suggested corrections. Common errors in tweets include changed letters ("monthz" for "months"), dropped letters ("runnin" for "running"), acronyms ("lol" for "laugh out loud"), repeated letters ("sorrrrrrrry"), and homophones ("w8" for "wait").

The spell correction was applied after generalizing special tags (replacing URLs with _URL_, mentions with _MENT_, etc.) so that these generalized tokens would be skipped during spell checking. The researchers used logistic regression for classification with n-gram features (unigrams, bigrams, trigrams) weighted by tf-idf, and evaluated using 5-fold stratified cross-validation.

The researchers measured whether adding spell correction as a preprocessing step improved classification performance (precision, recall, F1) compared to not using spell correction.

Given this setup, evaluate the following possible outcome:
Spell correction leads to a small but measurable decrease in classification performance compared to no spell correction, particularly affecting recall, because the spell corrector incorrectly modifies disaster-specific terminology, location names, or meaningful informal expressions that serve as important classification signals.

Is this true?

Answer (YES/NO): NO